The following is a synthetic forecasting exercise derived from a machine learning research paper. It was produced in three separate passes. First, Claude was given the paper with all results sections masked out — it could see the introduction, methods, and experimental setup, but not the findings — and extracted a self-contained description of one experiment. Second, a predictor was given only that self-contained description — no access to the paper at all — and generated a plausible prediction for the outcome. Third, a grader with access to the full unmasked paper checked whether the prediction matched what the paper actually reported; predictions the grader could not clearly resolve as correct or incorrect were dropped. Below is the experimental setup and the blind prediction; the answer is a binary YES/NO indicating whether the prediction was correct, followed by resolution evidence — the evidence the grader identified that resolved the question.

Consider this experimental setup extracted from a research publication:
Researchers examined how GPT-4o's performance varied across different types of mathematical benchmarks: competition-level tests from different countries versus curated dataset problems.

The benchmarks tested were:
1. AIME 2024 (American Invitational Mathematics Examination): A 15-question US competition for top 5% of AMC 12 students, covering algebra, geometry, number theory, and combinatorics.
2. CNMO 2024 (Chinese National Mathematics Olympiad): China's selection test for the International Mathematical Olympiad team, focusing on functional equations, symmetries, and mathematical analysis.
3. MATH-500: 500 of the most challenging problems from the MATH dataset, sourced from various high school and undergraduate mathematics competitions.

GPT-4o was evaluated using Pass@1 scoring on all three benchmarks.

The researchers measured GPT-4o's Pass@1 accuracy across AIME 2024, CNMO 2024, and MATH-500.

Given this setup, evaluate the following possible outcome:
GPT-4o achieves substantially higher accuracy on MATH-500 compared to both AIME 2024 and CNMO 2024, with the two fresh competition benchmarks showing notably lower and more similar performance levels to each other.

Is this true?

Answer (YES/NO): YES